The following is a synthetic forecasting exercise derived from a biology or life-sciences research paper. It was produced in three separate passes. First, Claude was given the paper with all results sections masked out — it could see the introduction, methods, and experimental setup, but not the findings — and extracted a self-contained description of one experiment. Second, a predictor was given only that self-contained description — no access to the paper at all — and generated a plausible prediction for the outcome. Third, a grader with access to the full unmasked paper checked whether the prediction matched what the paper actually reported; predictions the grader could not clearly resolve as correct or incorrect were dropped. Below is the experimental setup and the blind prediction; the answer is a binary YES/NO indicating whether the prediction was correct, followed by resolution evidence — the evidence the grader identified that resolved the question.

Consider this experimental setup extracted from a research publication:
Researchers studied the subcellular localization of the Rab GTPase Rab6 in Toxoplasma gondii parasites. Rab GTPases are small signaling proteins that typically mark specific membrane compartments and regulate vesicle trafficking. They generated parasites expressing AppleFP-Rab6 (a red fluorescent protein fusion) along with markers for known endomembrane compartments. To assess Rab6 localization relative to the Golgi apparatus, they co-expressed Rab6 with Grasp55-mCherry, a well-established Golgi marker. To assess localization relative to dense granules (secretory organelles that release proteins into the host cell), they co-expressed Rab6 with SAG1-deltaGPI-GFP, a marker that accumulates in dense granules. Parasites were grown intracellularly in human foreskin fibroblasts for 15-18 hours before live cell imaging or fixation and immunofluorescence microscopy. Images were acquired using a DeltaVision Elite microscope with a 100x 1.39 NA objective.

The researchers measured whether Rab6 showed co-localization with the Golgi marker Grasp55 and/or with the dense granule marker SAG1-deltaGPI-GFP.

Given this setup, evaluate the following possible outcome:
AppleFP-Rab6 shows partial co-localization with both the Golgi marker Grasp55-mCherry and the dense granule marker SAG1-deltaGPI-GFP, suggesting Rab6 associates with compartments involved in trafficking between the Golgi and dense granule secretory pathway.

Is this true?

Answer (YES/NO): NO